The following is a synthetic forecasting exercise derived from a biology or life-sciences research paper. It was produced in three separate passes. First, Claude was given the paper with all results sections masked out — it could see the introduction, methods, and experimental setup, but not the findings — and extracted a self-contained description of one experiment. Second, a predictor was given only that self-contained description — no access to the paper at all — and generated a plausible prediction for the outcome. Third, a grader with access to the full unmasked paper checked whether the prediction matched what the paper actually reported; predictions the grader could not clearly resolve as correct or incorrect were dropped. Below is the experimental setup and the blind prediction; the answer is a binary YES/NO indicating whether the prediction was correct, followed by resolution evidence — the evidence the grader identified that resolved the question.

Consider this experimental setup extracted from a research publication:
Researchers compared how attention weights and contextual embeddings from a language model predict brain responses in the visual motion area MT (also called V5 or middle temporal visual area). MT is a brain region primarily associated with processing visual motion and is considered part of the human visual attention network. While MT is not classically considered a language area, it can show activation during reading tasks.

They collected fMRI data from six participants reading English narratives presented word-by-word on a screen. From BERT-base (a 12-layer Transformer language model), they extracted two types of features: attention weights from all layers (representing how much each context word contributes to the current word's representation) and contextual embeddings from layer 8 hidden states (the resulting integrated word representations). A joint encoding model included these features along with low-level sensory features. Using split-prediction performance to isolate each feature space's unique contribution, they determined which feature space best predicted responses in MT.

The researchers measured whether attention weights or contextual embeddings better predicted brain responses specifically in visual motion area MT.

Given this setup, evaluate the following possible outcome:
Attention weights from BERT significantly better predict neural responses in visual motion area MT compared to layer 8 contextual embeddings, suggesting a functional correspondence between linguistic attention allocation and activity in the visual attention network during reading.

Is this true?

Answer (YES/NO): YES